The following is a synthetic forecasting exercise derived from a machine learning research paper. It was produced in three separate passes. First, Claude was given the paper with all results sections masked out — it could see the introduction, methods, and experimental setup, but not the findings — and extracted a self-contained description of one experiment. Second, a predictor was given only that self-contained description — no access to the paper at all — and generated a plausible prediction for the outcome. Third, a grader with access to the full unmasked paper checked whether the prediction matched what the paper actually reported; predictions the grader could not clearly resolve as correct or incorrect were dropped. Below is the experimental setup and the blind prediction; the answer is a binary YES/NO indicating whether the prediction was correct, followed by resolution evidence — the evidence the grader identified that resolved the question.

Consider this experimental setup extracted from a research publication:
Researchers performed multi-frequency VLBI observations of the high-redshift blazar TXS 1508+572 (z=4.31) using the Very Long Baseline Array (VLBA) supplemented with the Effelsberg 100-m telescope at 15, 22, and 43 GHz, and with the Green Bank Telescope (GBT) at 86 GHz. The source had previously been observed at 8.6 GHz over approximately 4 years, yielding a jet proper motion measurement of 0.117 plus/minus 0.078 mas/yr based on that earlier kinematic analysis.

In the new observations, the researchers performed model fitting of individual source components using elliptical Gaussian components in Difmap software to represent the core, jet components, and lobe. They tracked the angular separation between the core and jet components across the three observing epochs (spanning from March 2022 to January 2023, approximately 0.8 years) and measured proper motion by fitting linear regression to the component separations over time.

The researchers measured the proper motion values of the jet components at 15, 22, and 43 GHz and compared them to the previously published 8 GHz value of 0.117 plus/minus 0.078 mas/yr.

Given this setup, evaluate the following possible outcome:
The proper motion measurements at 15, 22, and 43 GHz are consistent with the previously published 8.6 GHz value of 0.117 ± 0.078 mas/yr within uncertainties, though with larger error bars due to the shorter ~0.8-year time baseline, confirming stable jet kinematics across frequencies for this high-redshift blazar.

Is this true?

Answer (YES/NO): NO